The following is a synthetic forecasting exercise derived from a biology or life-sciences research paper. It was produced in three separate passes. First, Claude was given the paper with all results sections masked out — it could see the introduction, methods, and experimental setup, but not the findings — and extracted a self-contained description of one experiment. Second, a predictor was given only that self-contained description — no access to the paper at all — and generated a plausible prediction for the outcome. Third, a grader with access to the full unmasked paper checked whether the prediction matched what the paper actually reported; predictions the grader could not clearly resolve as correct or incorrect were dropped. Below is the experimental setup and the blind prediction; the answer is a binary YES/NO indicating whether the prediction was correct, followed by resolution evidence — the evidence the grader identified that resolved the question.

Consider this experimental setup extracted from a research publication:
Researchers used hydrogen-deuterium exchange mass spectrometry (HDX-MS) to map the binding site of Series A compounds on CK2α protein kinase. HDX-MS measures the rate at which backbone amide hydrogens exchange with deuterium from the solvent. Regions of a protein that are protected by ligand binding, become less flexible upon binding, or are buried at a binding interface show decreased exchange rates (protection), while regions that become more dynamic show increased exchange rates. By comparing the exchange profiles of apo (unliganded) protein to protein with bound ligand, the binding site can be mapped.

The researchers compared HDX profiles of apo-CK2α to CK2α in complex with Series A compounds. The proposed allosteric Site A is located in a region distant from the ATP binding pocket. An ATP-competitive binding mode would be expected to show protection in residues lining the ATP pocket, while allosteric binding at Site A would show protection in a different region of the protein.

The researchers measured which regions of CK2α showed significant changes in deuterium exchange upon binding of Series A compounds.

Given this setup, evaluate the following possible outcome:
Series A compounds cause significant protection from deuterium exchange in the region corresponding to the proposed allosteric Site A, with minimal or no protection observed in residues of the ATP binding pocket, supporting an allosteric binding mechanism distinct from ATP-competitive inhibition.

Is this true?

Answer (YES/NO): NO